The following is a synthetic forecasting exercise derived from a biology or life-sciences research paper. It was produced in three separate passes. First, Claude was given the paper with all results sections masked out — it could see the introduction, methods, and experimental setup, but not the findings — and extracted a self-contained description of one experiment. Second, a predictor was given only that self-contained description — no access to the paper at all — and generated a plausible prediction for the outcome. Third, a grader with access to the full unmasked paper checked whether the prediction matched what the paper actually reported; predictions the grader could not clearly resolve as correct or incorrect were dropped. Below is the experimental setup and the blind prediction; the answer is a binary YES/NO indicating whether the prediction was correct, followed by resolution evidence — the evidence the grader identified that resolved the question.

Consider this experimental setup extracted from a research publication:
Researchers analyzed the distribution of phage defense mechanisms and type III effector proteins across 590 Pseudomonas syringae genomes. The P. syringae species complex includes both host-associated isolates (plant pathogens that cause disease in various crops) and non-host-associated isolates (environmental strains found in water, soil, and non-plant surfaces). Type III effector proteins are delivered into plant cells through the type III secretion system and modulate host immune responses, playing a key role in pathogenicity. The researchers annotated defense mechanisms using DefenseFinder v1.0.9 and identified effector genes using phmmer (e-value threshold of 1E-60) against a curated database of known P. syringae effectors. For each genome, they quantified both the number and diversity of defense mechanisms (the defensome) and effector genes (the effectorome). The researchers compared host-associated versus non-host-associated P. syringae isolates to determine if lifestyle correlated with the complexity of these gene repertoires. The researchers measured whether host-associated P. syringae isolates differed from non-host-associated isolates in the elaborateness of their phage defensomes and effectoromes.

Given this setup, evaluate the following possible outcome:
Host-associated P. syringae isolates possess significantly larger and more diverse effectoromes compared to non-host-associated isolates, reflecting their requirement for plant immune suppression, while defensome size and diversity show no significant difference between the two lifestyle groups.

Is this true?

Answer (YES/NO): NO